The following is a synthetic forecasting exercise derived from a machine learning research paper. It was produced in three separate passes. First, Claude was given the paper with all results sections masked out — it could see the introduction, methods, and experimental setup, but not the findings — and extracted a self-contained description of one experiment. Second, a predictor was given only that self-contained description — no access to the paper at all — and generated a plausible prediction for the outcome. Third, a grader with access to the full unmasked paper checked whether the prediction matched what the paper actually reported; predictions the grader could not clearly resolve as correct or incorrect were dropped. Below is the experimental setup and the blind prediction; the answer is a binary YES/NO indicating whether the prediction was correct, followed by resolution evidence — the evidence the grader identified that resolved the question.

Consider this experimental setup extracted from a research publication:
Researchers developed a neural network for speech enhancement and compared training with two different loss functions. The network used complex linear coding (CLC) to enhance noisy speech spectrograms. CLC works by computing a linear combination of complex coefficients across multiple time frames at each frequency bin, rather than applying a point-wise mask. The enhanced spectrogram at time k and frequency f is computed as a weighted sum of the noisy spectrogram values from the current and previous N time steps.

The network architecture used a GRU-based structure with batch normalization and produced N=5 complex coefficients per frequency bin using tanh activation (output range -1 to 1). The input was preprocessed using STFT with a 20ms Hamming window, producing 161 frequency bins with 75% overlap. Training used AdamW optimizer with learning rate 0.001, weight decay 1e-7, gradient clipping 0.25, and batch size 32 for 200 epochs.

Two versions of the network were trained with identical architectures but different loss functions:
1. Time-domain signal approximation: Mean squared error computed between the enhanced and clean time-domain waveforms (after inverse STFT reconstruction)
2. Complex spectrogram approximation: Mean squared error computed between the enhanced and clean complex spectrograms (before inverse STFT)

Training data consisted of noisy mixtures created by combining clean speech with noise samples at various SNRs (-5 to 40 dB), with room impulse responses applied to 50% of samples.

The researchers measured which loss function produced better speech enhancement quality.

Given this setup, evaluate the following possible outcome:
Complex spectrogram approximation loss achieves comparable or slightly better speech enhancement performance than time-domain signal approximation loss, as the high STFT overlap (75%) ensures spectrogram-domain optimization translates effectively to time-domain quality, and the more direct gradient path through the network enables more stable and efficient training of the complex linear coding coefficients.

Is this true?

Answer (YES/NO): NO